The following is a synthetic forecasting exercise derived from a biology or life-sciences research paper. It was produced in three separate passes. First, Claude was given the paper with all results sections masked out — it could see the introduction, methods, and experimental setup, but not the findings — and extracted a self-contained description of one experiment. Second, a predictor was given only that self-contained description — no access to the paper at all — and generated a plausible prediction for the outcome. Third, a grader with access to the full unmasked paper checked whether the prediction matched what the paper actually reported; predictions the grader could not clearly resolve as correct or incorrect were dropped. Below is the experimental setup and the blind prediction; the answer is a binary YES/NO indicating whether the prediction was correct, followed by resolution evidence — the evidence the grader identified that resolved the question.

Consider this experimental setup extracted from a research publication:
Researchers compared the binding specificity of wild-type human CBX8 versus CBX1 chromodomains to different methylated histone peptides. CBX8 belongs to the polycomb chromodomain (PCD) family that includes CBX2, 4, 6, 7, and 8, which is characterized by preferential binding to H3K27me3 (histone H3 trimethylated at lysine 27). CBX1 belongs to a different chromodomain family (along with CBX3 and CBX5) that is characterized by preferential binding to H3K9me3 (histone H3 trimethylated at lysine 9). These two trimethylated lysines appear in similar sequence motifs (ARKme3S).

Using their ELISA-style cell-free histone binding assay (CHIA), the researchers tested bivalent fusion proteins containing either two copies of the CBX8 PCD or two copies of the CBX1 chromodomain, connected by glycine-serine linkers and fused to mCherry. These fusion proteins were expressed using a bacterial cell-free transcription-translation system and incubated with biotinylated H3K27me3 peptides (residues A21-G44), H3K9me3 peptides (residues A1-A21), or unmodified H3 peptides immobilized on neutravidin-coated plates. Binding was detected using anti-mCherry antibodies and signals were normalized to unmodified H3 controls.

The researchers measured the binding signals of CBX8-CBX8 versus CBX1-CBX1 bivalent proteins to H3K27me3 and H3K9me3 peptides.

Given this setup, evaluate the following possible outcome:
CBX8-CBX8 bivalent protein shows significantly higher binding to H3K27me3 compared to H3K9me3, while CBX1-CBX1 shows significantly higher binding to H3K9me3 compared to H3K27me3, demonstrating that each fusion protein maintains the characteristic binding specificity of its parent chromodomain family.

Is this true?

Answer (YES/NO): YES